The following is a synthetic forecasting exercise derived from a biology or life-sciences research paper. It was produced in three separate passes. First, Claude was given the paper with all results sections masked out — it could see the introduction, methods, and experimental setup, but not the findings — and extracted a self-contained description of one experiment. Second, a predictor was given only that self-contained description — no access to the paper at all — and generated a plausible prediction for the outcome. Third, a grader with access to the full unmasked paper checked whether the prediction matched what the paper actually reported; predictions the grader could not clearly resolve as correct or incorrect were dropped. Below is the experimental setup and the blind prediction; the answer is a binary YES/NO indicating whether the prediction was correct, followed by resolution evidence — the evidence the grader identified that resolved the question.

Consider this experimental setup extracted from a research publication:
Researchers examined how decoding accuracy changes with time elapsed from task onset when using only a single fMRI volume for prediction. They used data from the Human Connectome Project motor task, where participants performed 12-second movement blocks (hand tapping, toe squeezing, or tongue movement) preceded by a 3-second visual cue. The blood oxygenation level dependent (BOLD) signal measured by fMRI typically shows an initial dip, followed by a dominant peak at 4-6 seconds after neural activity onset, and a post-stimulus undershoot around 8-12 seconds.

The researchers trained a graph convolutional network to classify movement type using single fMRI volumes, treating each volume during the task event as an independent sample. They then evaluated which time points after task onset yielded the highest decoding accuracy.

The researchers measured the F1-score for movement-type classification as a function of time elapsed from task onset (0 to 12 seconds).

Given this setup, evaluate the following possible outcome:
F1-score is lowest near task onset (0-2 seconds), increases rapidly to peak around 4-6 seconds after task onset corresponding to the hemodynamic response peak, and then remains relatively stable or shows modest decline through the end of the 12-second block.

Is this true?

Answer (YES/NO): NO